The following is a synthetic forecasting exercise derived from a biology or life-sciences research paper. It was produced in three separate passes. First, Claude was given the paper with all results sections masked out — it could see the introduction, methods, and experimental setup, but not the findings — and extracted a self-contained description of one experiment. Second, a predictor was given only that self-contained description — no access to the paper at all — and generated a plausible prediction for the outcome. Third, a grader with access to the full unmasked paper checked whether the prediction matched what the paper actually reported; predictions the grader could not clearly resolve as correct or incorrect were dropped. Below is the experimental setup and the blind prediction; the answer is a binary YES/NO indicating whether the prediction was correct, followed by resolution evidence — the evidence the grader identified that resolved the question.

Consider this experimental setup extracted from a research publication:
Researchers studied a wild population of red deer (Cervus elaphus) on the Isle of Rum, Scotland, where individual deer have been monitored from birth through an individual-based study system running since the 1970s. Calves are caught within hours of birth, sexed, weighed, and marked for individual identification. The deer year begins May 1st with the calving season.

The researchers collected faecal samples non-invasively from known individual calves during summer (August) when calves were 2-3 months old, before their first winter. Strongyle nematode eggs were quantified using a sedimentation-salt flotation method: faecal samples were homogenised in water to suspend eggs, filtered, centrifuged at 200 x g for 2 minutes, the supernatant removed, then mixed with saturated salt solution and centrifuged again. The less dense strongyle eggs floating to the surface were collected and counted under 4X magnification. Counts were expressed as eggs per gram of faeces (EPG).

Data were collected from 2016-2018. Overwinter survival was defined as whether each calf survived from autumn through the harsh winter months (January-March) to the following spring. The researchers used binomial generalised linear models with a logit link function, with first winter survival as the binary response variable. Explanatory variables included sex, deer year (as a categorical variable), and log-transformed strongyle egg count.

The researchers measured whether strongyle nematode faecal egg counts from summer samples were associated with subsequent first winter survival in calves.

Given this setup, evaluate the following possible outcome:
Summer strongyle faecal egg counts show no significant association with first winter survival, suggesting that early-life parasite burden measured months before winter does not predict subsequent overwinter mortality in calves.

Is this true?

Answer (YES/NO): NO